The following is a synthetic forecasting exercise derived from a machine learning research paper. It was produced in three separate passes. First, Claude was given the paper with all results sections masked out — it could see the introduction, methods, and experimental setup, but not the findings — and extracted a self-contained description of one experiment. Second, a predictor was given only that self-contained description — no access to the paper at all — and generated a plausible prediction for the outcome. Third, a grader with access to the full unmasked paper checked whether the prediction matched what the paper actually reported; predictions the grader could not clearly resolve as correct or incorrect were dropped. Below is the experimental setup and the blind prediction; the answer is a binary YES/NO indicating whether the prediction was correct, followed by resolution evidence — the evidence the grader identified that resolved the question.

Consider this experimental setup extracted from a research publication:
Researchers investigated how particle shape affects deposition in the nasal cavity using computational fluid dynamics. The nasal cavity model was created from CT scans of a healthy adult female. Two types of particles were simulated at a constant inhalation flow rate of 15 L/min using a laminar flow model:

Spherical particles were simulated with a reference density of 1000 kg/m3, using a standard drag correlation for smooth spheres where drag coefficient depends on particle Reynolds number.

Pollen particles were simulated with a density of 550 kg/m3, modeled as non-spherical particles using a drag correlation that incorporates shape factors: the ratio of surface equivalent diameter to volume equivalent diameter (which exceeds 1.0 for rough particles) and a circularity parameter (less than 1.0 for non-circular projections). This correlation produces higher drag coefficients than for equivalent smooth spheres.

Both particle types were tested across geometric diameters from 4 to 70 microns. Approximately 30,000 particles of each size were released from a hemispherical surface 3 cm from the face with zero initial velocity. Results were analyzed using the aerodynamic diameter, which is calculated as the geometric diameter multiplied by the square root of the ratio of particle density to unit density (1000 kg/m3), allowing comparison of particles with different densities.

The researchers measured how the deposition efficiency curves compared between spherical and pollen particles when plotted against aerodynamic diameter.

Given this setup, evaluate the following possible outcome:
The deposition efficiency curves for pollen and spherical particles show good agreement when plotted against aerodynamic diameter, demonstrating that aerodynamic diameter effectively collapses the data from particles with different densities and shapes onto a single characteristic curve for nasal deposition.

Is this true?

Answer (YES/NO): NO